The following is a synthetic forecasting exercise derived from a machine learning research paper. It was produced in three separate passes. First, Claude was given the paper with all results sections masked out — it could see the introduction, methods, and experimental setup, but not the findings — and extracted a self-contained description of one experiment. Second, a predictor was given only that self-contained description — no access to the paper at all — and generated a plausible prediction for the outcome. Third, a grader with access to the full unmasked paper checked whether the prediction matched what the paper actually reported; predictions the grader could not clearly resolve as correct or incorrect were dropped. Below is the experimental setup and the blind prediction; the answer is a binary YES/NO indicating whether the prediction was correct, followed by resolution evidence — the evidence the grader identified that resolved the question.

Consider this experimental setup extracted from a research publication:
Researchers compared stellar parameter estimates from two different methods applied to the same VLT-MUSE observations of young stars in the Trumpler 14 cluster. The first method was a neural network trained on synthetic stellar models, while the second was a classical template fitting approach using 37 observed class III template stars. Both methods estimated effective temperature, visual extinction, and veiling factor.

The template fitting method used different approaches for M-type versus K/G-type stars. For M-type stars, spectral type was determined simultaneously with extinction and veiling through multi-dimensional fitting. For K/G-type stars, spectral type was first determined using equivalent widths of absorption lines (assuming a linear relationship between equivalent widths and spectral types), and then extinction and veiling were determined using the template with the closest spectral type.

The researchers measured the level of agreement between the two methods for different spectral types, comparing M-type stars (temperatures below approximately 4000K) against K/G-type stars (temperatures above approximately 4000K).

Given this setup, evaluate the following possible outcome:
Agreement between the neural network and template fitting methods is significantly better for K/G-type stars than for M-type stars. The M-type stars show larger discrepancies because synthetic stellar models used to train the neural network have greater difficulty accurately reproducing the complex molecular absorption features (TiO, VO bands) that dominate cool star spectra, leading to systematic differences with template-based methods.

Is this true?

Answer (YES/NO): NO